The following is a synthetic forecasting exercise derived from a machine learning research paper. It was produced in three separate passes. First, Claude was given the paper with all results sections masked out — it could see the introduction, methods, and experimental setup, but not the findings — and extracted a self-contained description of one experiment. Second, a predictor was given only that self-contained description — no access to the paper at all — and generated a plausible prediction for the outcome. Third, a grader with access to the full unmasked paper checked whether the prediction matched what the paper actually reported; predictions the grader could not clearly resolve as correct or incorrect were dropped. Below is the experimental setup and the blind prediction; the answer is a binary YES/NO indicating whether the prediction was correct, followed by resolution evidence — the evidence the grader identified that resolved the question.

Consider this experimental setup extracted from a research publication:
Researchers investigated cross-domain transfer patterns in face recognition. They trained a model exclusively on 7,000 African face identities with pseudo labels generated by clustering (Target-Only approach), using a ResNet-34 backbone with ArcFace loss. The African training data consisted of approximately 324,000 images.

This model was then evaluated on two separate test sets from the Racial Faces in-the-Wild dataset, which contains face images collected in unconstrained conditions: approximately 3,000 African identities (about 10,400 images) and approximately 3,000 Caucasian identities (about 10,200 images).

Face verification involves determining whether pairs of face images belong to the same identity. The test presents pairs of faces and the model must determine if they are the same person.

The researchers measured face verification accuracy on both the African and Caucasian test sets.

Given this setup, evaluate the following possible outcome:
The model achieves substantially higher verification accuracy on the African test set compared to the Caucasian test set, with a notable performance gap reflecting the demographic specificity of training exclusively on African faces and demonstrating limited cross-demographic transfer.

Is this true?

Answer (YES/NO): NO